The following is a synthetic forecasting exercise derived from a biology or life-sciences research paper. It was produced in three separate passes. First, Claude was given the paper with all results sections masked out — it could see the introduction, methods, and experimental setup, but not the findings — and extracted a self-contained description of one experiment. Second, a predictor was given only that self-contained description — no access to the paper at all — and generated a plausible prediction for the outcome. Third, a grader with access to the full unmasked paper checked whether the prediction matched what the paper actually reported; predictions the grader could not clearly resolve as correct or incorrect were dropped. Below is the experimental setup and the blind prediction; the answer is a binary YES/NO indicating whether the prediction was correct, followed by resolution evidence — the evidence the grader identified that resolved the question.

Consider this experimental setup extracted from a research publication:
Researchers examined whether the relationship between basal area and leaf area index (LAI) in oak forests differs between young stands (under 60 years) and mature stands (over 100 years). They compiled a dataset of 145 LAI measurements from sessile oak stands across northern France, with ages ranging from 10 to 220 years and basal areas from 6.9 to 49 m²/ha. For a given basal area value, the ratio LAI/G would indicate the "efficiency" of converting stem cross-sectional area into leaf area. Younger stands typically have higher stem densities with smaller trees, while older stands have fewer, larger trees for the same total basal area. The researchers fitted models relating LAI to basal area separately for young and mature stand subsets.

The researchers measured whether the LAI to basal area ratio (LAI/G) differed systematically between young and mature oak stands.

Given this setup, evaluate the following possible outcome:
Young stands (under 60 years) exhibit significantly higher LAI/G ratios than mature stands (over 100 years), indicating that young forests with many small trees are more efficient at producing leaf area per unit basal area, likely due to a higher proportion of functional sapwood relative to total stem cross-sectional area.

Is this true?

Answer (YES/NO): YES